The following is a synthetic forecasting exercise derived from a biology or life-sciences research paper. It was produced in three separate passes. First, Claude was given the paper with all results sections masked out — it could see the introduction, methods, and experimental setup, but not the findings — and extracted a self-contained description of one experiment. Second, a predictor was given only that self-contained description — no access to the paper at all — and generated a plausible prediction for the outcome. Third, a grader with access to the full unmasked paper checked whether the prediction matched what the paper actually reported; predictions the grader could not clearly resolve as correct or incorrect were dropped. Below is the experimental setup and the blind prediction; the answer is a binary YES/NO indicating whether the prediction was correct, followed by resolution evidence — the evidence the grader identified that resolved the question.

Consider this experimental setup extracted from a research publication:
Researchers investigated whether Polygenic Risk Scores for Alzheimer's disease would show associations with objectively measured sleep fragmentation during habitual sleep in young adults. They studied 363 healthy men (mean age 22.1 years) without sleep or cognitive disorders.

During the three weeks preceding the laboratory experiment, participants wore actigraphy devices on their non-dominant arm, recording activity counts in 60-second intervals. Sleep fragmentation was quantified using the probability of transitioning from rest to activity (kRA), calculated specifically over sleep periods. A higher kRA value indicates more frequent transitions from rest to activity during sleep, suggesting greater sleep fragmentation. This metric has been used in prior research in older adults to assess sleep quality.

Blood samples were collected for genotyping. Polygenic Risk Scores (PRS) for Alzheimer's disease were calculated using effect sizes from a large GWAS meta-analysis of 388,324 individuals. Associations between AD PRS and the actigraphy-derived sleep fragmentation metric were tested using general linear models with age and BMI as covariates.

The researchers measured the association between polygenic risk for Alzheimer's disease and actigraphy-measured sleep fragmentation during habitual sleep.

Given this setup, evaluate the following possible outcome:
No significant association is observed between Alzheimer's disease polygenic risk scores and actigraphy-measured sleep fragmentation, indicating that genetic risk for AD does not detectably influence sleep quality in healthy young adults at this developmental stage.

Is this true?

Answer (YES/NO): NO